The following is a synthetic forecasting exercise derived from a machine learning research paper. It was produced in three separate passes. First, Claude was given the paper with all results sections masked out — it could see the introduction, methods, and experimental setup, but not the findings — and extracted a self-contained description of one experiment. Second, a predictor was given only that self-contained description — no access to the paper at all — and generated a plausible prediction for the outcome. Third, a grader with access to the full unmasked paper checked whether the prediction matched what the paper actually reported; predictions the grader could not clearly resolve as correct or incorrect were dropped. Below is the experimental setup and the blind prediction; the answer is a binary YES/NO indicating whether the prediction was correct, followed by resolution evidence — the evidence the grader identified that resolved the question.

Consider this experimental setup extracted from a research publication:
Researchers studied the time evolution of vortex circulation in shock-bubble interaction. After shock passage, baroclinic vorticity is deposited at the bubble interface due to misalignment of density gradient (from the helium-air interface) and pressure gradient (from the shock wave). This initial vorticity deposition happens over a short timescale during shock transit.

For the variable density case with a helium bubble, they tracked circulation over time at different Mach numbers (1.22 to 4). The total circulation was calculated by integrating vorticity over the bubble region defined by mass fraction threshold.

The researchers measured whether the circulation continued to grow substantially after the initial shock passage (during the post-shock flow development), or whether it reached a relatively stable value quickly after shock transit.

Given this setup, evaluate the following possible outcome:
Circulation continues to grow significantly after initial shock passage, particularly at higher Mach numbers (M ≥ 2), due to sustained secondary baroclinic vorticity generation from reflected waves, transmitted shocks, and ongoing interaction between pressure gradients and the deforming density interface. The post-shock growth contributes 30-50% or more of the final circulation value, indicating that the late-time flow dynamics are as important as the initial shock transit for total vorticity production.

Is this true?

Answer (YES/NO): NO